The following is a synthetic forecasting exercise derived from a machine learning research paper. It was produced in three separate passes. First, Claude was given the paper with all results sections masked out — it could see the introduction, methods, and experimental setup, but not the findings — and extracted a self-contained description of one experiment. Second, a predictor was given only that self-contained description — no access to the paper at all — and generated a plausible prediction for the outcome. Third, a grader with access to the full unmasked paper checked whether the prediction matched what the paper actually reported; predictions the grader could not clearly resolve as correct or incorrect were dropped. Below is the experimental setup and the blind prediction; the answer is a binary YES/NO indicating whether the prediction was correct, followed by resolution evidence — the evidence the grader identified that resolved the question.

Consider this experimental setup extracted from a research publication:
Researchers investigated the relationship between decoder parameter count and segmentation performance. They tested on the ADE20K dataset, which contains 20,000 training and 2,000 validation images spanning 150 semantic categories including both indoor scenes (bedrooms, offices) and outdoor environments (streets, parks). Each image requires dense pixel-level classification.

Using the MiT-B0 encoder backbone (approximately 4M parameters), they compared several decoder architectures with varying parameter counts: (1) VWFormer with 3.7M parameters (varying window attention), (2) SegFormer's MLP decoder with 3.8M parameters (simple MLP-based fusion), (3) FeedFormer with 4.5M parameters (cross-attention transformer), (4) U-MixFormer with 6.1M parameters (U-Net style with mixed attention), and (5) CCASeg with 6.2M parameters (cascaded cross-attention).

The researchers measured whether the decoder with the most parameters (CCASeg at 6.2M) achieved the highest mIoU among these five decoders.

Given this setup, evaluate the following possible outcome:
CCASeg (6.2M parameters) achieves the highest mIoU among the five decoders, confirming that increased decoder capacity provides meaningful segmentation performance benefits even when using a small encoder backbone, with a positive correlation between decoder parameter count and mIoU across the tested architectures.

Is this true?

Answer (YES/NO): NO